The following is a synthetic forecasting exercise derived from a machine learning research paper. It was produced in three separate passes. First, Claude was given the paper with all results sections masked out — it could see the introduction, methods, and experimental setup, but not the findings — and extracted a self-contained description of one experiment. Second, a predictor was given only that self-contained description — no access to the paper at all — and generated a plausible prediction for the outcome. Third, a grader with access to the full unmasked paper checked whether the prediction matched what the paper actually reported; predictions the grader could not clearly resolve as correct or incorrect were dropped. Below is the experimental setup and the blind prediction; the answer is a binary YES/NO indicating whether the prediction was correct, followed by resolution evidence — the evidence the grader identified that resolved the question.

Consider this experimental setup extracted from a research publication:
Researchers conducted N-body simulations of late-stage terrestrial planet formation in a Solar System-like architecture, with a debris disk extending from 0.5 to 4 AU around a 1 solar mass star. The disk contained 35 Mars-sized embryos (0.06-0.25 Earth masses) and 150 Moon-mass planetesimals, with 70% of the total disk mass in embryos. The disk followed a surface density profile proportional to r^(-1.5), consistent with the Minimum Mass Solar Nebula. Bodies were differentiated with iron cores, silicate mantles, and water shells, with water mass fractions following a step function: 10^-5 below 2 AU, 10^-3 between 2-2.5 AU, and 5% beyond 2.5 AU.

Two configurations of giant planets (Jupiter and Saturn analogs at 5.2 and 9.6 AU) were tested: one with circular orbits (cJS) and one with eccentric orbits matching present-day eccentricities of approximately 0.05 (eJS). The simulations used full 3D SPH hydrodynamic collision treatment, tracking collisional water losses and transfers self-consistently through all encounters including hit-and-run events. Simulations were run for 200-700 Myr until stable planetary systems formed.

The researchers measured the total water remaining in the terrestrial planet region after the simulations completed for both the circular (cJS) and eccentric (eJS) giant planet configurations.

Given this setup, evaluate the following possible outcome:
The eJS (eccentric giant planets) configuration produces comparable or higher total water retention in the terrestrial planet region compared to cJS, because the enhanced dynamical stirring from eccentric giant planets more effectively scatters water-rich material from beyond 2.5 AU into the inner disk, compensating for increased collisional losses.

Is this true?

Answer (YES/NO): NO